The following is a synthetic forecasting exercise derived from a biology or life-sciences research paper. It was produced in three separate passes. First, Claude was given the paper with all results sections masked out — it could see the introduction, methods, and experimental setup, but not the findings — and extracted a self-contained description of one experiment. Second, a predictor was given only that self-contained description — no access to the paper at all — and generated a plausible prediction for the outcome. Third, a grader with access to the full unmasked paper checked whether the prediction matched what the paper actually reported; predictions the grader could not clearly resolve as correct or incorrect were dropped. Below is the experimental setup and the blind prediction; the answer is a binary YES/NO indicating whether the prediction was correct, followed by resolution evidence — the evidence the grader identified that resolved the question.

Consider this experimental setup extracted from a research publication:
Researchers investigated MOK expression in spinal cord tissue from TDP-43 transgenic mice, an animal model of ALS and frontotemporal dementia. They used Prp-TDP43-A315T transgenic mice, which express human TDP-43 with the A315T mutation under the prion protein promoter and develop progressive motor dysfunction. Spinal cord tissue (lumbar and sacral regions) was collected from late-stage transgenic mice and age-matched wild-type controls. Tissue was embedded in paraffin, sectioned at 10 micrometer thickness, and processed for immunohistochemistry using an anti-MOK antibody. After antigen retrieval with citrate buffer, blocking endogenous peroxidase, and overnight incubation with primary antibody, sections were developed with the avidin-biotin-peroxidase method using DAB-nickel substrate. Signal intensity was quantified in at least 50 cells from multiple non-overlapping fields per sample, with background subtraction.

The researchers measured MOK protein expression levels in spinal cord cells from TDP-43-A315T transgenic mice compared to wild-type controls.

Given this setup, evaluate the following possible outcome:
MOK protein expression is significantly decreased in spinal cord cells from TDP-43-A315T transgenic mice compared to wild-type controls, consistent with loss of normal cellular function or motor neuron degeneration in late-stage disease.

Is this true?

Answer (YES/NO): NO